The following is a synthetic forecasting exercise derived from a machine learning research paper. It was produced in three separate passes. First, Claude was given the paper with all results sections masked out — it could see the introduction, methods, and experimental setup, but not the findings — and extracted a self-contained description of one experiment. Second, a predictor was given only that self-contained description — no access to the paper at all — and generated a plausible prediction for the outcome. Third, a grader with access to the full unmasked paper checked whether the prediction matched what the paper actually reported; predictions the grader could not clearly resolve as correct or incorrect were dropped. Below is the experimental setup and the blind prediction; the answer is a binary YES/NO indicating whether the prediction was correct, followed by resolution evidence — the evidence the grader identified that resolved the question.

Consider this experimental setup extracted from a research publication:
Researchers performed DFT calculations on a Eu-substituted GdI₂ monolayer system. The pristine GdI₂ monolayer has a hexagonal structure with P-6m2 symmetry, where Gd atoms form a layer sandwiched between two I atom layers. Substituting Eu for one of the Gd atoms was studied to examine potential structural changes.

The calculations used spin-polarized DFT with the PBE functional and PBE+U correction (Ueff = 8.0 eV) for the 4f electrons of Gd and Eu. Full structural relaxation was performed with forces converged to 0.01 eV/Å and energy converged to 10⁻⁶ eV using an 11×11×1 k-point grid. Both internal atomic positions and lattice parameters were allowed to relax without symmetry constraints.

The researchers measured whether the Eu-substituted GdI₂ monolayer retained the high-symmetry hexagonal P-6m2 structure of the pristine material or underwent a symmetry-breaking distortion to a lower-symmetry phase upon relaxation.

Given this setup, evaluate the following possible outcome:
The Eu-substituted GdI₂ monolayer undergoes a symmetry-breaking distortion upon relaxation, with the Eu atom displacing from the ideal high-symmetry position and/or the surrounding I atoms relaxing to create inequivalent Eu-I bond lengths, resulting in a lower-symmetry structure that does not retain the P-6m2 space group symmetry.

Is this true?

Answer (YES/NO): YES